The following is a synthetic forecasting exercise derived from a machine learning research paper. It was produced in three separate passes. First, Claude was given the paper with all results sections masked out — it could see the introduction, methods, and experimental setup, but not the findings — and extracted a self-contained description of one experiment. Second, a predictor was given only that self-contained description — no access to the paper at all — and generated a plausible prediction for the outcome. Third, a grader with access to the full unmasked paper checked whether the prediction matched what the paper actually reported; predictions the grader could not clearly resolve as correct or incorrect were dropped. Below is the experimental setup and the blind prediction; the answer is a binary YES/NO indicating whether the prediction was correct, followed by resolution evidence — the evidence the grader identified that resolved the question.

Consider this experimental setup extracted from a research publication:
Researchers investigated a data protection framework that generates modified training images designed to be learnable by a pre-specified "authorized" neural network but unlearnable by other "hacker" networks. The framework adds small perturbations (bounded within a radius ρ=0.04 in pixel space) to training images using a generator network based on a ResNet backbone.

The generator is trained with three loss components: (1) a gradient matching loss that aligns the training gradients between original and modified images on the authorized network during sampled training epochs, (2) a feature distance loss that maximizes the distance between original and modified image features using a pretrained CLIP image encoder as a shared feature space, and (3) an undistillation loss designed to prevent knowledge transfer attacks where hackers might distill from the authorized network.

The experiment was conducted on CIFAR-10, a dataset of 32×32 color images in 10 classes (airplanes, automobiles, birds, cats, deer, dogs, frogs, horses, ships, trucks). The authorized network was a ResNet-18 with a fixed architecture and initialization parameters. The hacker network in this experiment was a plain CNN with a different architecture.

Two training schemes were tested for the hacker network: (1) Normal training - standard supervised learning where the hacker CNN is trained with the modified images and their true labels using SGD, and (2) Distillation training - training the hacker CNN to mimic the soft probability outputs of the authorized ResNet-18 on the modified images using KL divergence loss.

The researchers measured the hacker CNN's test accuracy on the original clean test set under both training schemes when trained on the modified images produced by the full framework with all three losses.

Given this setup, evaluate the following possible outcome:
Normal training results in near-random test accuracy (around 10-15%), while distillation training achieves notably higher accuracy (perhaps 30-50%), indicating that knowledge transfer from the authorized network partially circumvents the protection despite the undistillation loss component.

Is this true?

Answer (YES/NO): NO